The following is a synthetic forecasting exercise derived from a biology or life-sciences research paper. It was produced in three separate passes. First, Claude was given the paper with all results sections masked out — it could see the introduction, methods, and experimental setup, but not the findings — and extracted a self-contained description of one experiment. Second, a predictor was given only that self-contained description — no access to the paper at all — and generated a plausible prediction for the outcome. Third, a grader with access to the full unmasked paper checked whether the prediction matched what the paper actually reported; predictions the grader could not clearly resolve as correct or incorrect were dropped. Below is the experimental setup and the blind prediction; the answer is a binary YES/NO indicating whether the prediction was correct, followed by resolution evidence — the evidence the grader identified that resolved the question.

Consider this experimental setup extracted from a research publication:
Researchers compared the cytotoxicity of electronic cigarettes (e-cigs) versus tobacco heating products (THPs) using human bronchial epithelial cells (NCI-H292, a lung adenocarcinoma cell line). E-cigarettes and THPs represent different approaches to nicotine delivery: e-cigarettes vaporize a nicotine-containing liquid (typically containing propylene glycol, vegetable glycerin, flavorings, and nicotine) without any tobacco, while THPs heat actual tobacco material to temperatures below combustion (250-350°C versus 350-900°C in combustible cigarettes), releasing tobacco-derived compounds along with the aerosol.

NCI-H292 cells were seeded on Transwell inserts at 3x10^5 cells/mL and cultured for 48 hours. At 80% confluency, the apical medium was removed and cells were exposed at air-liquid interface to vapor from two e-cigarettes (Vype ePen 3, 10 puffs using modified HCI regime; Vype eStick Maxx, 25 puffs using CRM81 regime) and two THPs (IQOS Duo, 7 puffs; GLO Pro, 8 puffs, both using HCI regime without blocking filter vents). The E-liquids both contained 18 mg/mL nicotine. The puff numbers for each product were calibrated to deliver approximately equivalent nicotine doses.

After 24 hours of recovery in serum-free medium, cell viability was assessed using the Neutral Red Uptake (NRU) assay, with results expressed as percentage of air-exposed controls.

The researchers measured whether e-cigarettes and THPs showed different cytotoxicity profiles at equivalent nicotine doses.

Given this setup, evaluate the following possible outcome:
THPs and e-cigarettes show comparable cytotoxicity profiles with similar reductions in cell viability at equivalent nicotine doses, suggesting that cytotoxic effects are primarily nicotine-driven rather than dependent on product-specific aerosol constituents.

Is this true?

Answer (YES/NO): NO